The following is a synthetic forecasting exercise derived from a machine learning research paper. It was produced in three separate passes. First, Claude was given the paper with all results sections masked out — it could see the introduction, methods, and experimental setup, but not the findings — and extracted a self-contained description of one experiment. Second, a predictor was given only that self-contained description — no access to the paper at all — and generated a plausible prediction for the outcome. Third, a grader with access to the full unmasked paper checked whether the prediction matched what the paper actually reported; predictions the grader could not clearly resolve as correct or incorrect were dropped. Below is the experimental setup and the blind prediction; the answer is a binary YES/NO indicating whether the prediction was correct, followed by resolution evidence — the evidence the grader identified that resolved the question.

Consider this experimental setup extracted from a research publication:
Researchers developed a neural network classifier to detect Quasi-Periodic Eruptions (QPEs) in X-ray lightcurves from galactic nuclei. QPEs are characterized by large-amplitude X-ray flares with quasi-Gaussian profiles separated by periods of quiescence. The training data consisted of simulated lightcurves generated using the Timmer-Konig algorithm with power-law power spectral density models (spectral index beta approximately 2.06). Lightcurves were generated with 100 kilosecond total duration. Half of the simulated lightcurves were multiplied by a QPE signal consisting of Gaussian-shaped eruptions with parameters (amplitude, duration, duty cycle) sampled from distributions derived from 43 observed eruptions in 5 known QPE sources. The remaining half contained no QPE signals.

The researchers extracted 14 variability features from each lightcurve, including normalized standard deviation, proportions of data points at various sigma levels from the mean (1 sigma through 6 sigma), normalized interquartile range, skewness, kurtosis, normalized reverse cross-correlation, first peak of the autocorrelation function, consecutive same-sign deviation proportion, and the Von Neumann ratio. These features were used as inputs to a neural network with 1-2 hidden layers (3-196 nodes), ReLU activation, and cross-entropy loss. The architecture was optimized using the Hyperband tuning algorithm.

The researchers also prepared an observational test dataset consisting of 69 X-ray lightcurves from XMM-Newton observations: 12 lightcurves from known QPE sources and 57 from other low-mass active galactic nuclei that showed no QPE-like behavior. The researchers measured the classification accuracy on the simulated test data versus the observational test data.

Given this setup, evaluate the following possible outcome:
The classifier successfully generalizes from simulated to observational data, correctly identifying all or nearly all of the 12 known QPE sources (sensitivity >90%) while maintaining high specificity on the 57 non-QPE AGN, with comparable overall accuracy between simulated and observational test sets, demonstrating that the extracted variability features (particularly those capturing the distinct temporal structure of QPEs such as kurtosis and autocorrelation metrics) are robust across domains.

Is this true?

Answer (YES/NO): NO